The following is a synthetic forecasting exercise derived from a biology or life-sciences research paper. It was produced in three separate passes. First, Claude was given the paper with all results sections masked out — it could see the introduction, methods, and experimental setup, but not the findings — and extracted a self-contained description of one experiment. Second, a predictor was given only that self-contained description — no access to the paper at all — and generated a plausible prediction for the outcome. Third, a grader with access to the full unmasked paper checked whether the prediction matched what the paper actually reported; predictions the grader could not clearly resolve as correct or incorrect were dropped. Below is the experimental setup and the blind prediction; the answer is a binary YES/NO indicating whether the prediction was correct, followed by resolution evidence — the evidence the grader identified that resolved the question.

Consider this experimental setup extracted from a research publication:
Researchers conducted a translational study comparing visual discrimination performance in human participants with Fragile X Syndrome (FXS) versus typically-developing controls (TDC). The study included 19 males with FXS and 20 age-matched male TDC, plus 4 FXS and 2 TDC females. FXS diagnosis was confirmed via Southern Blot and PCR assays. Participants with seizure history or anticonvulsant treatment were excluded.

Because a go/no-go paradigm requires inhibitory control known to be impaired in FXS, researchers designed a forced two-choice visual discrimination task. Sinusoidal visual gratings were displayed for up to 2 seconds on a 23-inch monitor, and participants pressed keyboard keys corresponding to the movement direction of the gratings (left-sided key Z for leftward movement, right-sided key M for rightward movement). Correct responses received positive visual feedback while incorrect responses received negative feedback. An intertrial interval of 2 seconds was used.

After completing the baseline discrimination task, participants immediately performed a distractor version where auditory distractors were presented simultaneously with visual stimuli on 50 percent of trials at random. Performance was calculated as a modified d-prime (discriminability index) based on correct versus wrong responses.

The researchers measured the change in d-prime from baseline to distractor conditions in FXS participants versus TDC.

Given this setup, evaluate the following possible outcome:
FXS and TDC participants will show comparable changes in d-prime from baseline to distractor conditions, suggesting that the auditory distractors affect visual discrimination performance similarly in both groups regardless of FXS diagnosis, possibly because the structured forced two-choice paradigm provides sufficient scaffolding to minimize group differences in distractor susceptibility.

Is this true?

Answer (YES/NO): NO